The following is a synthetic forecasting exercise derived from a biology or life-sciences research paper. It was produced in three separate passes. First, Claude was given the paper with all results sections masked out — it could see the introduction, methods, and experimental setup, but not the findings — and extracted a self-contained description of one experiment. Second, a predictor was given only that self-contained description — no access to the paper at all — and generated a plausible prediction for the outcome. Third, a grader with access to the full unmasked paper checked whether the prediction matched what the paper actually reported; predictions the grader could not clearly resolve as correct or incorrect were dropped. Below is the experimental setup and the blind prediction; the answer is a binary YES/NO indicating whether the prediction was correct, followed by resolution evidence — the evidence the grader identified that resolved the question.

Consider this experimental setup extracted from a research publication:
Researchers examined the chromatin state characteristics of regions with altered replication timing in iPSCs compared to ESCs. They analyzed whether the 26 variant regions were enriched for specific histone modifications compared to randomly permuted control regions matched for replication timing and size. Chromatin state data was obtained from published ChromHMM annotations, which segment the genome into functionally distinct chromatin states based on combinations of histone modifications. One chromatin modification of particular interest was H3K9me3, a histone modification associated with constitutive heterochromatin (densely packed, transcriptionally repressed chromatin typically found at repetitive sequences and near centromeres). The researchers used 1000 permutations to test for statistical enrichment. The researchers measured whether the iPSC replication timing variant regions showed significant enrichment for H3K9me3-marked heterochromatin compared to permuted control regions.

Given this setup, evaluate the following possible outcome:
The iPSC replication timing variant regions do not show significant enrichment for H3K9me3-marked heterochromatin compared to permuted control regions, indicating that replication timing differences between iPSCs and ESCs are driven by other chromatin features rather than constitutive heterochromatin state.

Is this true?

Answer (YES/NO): NO